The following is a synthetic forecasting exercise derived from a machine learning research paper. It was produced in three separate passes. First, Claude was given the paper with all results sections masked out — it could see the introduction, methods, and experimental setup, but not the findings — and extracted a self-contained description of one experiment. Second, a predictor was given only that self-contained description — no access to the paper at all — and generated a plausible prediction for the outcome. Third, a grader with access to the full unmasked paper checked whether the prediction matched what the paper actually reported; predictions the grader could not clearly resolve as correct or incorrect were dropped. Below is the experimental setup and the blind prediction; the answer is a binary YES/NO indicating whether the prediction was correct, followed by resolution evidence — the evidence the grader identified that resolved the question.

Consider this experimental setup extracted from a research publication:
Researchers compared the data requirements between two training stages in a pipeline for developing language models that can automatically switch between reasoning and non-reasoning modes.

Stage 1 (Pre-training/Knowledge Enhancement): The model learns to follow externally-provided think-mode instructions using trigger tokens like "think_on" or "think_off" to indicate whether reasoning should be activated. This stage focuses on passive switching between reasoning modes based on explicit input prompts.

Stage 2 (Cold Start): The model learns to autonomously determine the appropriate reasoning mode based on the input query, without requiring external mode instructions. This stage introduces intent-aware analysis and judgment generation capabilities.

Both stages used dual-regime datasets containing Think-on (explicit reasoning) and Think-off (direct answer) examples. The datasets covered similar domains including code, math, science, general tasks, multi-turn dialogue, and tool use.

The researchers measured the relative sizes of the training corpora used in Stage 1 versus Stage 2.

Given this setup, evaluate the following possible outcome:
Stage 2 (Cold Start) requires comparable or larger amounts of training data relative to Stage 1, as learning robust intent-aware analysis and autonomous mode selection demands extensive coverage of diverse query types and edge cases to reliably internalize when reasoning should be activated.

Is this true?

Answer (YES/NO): NO